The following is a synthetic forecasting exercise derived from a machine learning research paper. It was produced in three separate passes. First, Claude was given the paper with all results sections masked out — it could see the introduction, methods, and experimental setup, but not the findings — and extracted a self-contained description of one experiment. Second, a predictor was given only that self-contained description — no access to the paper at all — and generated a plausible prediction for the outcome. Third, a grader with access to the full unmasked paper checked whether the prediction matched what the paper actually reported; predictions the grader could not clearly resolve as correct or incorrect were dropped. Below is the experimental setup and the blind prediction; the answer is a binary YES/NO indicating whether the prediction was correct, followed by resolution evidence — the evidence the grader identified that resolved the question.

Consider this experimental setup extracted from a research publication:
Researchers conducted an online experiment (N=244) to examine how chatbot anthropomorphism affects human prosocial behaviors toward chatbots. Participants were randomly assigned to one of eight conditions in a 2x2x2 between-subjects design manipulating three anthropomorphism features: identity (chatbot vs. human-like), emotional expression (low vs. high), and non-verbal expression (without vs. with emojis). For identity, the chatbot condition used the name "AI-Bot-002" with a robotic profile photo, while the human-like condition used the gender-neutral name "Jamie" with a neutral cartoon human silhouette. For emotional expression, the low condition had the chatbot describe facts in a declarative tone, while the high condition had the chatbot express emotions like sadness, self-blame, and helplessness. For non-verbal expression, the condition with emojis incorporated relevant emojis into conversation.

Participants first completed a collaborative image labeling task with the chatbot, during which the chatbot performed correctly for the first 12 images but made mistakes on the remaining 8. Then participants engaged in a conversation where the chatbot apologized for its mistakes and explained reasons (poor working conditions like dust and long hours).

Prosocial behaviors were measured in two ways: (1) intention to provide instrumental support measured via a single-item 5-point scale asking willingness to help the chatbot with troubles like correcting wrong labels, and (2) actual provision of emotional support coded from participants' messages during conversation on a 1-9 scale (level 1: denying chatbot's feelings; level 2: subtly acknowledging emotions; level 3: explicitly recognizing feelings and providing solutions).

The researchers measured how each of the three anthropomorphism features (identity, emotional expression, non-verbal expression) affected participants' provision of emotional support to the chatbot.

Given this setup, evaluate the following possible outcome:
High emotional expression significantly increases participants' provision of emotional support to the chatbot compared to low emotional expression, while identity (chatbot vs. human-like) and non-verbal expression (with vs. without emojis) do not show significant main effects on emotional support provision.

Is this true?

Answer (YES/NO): NO